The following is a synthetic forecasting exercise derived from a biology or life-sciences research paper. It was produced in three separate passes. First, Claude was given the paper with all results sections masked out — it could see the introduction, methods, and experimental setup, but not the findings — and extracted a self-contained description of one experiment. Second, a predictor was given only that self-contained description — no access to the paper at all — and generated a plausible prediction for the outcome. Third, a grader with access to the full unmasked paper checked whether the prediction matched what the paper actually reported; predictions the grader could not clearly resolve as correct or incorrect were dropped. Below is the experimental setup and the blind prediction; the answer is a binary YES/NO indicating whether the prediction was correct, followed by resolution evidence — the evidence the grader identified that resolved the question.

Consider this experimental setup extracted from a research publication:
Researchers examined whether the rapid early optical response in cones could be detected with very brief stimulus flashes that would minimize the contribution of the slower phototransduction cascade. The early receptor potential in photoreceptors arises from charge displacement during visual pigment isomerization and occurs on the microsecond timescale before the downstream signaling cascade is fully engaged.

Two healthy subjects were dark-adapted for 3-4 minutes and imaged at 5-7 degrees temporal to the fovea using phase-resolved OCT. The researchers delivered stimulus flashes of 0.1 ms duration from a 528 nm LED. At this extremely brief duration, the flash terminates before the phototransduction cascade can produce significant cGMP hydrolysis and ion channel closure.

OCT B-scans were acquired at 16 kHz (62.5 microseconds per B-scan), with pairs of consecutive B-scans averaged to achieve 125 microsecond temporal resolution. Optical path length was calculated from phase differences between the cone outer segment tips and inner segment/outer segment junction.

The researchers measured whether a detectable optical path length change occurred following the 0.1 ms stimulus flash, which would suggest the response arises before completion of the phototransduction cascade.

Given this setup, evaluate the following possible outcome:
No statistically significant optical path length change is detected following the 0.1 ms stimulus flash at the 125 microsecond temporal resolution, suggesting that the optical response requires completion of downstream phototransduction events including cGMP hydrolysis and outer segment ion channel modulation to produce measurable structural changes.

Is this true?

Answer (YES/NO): NO